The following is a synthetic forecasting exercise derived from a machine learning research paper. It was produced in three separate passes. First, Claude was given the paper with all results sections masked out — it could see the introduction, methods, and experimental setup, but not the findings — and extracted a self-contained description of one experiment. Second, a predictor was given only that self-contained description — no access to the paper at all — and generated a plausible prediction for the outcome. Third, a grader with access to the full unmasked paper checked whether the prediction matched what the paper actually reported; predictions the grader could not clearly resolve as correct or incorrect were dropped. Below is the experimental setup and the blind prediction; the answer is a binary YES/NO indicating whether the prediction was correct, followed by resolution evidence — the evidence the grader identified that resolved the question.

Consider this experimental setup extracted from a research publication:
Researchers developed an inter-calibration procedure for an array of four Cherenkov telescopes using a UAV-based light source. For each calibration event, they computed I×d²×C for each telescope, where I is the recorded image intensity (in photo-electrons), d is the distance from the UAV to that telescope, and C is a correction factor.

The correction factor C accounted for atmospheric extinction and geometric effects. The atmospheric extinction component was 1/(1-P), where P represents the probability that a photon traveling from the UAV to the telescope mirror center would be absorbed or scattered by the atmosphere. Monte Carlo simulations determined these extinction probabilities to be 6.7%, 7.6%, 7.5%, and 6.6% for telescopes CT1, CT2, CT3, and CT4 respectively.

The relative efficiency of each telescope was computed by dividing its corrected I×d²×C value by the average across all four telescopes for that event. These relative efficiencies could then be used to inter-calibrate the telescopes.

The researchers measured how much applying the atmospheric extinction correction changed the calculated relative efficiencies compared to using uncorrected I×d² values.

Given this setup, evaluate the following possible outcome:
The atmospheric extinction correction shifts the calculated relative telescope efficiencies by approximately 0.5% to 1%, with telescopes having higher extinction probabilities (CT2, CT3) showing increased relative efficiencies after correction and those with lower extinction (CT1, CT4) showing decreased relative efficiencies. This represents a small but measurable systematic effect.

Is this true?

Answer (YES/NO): YES